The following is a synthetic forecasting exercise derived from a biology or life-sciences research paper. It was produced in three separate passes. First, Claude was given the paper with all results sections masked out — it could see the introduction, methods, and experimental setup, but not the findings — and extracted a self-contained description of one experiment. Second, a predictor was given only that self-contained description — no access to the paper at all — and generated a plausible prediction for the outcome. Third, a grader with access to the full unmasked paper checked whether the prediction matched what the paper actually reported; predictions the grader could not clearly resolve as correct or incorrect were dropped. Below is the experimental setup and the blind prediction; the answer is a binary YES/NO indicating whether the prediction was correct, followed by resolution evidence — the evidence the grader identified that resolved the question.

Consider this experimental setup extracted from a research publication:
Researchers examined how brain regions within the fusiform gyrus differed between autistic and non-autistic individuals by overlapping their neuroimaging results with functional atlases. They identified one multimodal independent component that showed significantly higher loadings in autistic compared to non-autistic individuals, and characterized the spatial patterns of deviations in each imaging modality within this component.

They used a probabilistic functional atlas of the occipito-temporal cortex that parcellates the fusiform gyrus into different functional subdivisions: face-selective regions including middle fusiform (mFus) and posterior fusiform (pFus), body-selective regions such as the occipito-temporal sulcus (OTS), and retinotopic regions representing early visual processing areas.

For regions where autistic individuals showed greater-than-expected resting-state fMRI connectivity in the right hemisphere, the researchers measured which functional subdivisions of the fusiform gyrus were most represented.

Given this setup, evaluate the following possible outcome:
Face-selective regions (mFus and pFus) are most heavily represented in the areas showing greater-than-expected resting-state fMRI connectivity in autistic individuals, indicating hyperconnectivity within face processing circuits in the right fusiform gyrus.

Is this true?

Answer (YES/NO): YES